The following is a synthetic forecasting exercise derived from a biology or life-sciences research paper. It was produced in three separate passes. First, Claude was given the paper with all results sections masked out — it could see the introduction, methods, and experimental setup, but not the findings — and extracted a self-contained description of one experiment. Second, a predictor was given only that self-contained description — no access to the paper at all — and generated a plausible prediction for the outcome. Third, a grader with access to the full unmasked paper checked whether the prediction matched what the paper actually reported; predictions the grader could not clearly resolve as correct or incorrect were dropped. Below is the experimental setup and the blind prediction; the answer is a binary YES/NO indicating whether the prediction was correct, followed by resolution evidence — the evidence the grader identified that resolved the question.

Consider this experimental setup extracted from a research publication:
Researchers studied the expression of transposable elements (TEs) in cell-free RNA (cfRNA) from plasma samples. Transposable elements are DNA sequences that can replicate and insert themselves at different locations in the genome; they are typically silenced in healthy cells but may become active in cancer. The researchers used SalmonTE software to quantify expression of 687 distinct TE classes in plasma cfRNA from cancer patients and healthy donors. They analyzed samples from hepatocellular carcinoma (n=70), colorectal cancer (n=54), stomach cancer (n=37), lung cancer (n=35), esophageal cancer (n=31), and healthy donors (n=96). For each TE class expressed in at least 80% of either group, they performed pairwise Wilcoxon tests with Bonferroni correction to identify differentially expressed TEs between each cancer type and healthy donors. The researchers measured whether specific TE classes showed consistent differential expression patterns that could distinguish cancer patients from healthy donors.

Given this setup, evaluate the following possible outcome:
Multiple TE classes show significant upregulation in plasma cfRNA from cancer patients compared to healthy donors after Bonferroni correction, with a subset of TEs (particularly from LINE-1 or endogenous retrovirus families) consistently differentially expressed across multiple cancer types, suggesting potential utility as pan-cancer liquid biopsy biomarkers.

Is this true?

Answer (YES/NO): NO